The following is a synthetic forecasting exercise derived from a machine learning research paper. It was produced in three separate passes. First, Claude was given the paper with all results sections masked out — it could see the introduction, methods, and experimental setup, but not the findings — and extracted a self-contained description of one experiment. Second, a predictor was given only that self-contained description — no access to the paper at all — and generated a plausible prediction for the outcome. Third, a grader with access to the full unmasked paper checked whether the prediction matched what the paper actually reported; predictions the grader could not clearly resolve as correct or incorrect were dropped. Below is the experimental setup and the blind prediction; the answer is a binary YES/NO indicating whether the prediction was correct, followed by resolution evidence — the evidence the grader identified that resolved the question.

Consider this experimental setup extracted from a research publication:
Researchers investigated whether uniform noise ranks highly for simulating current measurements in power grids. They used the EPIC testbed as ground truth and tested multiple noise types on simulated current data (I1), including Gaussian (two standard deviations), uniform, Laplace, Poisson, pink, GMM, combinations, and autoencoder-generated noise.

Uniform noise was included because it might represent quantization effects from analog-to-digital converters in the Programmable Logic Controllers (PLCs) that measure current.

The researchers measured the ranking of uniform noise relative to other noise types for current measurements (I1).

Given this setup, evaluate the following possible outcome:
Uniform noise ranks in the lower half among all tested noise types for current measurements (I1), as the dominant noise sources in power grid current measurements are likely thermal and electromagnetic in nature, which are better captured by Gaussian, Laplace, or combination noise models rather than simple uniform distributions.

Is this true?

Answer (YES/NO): NO